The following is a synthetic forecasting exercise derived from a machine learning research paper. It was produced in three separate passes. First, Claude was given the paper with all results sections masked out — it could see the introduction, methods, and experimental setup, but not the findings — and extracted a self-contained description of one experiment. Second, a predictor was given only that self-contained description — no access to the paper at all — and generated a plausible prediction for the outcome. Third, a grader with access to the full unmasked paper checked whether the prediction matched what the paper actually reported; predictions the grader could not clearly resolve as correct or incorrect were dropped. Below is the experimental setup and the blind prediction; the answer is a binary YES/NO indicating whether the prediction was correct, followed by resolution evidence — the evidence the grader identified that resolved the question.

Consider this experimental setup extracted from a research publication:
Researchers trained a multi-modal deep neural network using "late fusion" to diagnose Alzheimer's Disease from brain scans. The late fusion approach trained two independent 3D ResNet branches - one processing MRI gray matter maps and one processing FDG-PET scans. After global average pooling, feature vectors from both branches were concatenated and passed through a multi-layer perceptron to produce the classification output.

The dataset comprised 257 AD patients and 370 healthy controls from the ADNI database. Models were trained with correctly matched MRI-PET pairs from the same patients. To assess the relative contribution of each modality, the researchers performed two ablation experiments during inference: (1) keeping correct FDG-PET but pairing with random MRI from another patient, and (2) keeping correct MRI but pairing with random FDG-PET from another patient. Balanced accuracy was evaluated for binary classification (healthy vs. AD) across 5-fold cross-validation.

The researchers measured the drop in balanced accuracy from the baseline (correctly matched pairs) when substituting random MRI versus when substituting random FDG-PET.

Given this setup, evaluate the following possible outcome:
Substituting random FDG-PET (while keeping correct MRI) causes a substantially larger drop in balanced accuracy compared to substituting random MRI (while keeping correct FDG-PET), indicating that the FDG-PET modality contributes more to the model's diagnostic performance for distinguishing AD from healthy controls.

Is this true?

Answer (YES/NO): YES